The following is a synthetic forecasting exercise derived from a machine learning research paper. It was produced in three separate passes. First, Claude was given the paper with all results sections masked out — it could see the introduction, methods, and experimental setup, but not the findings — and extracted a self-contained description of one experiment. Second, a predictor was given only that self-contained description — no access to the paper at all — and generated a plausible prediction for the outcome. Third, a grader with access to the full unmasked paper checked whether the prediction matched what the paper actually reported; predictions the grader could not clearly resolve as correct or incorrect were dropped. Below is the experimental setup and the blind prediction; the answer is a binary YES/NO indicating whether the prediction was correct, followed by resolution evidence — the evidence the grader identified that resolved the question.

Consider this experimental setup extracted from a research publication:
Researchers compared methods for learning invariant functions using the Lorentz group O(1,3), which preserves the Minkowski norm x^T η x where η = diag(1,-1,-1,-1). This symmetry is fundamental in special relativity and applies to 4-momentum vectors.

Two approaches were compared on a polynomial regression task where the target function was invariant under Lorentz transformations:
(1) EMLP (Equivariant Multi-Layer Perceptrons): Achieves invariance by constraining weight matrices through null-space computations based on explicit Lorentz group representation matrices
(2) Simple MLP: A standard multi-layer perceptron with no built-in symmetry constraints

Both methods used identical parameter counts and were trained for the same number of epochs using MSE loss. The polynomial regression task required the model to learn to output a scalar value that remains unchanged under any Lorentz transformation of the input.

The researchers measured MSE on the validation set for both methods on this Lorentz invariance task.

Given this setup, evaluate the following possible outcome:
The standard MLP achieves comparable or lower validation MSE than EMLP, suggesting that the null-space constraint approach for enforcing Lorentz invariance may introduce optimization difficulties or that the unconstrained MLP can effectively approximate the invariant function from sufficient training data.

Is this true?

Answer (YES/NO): YES